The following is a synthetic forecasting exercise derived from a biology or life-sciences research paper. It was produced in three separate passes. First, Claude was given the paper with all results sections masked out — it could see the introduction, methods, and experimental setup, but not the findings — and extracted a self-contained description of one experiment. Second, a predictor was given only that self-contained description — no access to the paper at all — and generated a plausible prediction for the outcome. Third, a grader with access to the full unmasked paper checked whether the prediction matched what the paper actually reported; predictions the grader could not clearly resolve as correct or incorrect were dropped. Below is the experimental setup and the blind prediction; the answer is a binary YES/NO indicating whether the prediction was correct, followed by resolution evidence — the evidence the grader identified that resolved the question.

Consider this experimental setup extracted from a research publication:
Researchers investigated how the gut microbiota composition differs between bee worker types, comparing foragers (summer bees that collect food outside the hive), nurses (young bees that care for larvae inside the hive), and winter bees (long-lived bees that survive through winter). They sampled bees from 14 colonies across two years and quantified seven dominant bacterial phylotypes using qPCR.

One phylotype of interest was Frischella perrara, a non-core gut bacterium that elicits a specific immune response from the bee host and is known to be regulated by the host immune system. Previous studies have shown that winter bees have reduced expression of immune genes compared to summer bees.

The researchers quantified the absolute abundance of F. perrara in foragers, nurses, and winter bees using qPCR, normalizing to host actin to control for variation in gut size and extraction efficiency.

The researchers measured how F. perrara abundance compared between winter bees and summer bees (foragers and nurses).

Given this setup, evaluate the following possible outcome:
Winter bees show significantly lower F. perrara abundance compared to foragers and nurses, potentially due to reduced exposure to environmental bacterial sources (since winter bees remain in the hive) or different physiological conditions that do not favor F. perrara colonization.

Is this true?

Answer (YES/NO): YES